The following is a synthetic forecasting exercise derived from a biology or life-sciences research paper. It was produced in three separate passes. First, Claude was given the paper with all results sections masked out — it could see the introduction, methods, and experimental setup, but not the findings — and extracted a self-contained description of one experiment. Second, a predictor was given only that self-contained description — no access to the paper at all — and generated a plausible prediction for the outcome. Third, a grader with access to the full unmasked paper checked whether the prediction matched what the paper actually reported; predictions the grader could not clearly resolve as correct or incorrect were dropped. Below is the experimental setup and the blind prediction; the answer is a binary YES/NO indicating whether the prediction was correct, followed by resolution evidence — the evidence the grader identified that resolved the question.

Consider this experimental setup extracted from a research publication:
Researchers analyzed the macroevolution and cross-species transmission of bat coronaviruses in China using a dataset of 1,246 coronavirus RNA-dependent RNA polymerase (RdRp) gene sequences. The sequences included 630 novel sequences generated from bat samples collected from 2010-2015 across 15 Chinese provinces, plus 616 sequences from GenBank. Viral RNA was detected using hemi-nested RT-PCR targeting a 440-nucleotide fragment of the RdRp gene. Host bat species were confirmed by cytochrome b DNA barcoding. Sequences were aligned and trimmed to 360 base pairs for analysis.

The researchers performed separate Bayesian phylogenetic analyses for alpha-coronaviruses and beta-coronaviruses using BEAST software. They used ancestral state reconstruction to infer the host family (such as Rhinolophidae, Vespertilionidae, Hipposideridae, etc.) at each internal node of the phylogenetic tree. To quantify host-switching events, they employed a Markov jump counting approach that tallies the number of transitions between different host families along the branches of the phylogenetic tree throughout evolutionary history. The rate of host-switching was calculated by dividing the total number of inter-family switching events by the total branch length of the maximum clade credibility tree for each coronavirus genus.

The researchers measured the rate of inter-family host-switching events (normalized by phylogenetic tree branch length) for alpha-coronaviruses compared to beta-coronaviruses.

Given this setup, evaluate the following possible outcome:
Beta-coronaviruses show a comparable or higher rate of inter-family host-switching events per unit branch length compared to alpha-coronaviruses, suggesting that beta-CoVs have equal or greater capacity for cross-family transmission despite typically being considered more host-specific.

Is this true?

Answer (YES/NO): NO